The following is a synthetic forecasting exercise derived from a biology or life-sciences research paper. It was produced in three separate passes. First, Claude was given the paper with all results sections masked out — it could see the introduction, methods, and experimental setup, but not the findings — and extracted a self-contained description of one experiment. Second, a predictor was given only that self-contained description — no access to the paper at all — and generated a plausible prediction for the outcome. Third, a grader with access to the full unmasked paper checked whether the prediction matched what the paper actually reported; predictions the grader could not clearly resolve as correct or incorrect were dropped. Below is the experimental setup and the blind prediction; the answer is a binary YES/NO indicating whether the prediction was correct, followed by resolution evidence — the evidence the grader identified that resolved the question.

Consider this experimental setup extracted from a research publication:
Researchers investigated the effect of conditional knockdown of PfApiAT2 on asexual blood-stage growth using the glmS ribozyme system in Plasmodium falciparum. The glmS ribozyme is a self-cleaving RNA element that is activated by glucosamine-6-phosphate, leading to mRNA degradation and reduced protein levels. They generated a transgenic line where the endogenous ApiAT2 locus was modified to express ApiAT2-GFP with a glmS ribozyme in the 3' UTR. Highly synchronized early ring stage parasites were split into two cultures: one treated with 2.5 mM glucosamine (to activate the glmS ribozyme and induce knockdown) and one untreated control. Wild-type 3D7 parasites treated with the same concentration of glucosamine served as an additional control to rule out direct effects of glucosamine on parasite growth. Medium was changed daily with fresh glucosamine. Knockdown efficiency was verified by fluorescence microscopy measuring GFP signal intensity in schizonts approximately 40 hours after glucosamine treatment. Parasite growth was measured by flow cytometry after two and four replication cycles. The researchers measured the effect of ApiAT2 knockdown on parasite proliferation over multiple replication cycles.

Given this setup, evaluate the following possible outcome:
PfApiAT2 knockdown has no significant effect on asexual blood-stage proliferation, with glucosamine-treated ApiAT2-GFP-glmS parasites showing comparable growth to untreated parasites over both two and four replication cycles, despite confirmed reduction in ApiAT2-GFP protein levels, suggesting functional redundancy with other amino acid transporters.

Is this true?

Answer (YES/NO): NO